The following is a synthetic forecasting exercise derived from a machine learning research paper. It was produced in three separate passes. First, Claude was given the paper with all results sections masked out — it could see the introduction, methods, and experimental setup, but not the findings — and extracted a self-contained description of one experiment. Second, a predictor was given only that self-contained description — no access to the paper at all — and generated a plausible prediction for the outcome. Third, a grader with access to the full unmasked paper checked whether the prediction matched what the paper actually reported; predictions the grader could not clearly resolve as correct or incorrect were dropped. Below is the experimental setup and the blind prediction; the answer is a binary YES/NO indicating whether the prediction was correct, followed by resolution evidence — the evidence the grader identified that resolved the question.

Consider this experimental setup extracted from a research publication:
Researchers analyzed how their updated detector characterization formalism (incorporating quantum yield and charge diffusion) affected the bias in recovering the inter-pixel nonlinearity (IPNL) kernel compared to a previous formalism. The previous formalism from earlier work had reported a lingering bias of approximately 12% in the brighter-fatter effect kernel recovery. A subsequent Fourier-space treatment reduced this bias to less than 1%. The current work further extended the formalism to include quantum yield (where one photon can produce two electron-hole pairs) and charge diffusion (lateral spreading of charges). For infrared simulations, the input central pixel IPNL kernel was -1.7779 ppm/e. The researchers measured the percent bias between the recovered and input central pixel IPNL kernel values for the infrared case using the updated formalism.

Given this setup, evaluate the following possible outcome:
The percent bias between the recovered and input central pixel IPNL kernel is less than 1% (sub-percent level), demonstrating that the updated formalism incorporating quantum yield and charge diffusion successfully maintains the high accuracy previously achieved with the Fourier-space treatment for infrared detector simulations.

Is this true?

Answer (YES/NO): NO